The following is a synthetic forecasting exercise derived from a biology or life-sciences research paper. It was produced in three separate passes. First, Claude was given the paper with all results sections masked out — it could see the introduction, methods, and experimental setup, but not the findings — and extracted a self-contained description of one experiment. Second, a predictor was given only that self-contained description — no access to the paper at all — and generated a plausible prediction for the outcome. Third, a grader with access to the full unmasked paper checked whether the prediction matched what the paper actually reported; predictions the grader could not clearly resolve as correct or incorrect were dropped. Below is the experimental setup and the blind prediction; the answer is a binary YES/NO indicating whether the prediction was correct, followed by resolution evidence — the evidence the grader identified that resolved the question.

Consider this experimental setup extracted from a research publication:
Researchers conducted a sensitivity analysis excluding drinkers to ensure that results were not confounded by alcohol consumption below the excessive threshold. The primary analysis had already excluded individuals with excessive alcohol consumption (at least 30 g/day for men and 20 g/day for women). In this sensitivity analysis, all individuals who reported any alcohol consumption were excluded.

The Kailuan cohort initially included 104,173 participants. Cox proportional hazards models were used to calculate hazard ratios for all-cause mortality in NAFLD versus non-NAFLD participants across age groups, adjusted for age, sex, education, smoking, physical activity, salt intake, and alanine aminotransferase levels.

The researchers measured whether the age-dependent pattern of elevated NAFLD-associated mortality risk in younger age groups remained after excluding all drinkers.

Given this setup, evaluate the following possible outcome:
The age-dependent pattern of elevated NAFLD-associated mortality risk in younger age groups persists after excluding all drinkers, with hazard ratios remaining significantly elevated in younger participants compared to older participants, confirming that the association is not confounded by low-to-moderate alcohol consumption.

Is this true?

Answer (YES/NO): YES